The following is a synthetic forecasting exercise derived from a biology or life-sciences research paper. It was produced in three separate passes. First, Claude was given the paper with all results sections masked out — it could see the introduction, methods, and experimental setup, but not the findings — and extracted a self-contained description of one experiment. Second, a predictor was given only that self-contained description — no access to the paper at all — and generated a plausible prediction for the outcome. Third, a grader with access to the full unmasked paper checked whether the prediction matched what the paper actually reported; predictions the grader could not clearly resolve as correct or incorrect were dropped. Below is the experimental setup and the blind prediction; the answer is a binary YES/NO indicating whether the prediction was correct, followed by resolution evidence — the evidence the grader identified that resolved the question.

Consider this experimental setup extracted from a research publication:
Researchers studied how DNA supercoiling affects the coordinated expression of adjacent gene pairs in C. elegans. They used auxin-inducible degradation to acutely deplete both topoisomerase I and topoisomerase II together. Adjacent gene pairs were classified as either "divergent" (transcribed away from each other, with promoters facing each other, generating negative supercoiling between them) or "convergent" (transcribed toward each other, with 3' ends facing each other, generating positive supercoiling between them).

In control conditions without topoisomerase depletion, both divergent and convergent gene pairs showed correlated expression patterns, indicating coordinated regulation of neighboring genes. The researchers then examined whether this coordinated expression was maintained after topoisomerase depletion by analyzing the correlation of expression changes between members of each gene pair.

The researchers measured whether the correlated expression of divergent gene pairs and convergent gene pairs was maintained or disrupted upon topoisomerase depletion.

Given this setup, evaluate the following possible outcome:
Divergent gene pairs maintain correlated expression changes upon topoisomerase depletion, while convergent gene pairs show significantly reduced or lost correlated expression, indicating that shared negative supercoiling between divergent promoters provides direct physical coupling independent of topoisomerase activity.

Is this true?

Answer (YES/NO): YES